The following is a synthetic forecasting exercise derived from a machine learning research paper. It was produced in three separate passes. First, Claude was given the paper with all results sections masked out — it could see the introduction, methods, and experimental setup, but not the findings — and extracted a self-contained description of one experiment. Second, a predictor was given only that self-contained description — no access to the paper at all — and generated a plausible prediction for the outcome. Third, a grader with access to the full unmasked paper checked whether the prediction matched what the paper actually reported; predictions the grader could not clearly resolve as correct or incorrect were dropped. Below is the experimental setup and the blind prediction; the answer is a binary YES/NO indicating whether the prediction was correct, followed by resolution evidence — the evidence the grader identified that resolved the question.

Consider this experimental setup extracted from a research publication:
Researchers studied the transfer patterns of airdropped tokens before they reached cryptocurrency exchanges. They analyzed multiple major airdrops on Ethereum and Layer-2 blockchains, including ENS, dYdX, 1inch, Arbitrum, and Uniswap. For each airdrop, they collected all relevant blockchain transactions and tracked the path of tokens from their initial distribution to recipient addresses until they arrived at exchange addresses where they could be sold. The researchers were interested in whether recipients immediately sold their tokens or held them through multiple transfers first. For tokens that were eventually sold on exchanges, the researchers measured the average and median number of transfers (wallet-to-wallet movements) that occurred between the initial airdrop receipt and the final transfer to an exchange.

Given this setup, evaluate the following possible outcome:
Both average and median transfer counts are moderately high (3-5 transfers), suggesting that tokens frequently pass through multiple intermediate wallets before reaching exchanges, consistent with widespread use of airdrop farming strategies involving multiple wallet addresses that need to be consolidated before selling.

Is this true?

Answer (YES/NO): NO